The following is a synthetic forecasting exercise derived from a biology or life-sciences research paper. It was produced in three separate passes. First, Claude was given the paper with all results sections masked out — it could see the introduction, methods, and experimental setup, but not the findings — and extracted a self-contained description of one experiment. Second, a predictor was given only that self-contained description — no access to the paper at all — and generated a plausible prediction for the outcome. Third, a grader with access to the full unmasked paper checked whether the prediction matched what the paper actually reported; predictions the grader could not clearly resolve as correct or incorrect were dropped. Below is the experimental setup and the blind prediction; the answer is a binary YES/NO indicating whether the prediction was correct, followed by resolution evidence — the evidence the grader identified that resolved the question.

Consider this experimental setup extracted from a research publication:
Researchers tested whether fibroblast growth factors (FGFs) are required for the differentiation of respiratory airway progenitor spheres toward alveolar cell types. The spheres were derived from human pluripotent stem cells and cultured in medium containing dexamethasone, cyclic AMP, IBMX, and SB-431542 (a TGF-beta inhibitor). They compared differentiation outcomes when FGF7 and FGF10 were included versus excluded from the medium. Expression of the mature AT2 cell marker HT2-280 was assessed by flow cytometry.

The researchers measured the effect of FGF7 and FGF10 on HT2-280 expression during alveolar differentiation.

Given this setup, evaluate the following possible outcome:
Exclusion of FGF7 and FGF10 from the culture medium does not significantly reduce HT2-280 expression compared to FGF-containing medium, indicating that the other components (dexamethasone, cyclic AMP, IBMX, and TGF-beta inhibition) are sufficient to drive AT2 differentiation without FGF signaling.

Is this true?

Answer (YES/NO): YES